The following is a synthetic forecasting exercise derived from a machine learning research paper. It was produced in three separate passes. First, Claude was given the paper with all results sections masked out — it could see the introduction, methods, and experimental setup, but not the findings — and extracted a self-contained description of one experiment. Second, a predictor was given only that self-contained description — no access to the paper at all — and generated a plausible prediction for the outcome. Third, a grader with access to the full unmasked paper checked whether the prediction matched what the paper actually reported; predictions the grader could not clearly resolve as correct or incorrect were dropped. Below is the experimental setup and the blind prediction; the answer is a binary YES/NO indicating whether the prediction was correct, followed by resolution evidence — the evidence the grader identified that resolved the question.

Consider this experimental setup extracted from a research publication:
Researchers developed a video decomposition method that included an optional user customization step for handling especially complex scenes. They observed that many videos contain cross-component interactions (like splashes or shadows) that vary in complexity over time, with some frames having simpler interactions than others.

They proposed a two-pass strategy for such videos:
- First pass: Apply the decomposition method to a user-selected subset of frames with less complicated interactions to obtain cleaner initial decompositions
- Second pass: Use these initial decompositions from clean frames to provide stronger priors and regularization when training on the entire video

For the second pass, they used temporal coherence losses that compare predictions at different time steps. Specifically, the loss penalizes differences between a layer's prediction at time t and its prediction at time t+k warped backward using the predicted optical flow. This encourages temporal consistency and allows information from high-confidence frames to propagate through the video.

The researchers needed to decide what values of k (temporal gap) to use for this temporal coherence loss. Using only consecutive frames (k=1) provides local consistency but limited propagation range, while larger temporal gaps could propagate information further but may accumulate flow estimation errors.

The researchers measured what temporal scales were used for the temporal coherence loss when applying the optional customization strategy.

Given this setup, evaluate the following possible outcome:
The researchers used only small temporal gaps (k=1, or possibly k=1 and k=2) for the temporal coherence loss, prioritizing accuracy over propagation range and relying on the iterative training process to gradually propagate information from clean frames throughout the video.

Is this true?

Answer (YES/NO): NO